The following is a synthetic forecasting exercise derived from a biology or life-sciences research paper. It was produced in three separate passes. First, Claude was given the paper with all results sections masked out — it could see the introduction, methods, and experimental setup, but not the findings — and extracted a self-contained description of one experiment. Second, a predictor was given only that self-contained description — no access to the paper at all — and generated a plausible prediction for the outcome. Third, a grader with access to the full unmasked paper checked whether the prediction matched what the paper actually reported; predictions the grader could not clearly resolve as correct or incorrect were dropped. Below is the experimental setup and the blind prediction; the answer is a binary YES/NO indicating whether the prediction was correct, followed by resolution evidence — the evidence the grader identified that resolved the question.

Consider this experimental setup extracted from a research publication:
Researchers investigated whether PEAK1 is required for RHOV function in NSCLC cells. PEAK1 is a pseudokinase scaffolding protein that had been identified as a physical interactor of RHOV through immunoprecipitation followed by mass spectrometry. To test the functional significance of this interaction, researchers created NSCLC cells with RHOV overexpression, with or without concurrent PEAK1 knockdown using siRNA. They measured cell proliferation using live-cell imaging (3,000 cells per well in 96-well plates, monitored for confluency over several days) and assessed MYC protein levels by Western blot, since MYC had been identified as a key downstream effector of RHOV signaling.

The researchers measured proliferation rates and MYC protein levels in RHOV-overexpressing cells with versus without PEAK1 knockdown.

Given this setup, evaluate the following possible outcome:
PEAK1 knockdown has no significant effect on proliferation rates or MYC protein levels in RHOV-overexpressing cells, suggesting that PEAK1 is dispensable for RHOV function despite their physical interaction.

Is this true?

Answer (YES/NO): NO